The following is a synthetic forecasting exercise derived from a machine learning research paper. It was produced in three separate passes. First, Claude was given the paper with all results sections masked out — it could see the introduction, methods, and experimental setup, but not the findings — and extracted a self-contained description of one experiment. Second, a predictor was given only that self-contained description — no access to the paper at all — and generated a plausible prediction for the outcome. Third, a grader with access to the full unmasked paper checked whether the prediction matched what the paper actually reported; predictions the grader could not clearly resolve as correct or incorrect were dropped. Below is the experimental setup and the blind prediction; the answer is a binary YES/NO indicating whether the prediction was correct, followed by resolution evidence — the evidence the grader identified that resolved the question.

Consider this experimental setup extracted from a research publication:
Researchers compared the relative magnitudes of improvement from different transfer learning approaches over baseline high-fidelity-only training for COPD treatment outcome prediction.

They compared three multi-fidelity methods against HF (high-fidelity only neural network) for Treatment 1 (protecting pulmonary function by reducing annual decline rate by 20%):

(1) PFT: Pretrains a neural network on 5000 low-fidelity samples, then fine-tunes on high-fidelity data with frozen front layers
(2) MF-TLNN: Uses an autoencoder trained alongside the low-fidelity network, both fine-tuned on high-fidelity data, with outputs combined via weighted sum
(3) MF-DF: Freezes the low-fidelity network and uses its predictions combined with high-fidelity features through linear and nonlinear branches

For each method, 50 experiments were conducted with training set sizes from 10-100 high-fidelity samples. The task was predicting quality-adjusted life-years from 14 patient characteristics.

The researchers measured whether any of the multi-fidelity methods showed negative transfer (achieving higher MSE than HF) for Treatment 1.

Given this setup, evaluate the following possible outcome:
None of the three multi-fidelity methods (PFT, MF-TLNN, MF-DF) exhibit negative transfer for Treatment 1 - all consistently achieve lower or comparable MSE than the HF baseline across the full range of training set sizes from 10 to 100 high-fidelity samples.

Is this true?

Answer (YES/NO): NO